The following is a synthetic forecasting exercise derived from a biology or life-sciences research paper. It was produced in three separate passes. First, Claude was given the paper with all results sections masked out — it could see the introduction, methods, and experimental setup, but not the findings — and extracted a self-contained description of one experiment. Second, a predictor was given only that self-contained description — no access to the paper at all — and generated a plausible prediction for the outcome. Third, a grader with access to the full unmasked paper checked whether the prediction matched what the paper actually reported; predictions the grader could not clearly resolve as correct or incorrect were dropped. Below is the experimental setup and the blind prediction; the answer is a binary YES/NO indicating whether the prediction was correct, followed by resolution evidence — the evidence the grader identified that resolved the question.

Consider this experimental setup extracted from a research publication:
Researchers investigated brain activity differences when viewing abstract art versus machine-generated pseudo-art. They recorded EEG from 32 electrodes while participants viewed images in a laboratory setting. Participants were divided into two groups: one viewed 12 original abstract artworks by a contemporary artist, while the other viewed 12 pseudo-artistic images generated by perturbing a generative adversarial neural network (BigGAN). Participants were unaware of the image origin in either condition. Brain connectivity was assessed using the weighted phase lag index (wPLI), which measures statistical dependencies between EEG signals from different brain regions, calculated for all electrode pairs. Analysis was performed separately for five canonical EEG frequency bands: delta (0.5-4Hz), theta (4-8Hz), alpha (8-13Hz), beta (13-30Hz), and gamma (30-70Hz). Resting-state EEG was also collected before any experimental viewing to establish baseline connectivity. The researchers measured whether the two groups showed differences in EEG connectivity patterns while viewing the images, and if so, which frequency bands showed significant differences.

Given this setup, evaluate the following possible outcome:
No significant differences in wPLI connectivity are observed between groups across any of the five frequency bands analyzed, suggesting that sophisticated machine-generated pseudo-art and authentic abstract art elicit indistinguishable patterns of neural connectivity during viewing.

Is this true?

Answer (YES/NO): NO